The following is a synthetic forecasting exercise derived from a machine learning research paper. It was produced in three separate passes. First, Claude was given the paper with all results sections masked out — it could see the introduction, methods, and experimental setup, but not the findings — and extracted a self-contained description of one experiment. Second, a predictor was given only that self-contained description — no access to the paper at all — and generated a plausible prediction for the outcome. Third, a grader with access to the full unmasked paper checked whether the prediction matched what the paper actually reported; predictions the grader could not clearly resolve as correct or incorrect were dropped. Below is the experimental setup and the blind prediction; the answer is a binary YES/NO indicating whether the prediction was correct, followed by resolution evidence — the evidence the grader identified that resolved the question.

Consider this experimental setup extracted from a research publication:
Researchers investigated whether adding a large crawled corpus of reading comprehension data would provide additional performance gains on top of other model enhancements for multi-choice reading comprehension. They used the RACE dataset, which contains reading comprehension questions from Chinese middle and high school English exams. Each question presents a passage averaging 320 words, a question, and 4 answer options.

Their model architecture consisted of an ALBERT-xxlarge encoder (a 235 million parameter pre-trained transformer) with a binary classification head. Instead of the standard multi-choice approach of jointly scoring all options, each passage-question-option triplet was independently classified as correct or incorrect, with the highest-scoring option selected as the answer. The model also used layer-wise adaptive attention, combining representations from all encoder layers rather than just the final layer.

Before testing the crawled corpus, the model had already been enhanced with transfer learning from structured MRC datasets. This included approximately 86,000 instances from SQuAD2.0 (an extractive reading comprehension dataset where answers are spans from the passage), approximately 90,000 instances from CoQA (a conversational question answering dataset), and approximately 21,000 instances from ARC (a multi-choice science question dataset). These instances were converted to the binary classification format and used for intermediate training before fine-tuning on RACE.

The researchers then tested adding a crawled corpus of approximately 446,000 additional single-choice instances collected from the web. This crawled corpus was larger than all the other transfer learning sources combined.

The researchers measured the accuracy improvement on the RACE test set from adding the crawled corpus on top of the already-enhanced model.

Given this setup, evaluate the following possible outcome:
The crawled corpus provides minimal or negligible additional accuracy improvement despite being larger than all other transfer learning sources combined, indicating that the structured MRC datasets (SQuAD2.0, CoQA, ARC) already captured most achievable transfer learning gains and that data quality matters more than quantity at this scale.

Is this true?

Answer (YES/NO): NO